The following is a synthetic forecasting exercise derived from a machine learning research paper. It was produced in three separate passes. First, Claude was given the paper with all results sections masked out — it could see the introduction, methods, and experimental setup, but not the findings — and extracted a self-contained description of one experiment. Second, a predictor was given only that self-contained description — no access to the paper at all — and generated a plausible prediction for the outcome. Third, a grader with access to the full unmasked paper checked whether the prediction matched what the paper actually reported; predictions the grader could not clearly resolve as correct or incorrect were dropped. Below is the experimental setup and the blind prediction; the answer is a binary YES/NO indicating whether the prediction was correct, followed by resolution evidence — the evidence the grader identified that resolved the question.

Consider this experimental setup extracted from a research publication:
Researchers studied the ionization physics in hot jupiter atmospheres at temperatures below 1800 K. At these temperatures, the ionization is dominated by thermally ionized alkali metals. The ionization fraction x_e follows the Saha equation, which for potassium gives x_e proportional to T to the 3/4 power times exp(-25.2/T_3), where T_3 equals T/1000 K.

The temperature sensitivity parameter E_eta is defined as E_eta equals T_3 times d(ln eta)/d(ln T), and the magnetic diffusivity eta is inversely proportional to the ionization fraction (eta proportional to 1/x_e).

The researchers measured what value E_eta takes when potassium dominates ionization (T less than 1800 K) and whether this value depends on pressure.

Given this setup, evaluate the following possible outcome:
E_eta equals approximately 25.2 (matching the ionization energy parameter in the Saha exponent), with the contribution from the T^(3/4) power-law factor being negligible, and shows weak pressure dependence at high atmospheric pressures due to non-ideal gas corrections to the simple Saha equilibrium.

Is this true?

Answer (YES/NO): NO